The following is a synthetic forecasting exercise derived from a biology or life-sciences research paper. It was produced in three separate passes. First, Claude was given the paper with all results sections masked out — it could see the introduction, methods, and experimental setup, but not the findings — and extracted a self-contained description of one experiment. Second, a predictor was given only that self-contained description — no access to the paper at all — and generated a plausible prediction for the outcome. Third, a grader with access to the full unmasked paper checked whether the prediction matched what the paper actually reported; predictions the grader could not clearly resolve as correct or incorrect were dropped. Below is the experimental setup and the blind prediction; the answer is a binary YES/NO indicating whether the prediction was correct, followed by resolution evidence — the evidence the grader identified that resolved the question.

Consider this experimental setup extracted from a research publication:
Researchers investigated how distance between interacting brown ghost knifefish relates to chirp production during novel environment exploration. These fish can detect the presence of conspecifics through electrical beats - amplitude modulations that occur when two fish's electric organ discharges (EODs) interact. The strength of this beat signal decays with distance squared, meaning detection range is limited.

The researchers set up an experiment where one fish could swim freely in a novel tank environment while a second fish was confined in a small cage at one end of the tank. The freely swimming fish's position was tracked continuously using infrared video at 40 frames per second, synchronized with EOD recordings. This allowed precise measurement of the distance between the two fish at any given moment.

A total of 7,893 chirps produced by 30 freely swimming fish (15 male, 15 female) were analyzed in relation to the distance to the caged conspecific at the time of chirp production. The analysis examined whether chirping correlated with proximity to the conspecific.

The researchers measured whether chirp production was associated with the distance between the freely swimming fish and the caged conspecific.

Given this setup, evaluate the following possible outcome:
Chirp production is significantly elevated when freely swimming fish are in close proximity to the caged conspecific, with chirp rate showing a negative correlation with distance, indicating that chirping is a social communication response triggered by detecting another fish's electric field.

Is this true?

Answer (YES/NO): NO